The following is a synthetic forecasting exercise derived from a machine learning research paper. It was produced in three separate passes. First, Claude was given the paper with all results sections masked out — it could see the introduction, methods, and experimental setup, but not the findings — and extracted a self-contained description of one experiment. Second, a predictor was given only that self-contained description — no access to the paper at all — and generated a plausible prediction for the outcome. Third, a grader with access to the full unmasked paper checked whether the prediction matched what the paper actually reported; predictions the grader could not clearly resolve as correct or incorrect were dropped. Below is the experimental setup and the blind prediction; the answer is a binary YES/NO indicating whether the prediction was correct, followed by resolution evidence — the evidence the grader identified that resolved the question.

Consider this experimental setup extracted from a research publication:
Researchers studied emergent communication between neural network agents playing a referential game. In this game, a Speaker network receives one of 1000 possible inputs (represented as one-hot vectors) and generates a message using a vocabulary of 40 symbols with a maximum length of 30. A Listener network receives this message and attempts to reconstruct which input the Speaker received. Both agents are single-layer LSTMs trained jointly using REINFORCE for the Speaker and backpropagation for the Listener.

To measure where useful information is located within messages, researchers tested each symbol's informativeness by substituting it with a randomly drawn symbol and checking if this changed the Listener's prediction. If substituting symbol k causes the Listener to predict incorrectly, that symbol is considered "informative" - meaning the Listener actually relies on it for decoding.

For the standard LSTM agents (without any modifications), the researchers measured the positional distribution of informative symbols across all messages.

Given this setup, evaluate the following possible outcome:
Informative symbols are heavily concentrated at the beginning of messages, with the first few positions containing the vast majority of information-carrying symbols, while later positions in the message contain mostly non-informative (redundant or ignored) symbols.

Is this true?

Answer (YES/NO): NO